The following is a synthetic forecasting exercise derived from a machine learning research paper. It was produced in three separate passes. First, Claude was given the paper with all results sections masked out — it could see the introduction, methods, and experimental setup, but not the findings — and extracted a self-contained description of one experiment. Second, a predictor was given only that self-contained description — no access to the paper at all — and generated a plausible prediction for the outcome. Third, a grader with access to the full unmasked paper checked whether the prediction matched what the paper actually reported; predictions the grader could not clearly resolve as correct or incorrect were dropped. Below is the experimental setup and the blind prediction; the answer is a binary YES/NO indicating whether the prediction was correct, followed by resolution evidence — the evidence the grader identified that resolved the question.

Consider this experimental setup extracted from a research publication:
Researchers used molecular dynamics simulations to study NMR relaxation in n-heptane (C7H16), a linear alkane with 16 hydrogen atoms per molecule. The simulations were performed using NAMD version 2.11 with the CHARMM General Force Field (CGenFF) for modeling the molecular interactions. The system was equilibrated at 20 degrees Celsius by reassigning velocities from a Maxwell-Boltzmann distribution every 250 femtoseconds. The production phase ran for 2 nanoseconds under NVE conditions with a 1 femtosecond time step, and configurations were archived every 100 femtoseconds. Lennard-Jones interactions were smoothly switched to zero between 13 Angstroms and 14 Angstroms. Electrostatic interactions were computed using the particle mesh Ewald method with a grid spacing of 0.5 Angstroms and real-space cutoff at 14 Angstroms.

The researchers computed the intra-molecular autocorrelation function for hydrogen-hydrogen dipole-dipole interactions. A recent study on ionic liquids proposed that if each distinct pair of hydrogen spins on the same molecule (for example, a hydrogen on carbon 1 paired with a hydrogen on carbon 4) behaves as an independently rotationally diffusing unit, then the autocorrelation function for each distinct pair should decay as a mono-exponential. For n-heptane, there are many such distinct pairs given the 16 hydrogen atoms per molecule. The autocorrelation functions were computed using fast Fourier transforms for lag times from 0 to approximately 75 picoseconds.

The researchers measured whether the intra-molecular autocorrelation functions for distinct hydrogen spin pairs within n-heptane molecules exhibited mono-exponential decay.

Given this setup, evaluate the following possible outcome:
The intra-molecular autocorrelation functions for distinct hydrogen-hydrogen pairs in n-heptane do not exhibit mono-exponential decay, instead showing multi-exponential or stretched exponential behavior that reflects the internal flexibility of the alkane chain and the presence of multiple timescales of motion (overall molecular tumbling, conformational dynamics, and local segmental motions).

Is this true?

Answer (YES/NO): YES